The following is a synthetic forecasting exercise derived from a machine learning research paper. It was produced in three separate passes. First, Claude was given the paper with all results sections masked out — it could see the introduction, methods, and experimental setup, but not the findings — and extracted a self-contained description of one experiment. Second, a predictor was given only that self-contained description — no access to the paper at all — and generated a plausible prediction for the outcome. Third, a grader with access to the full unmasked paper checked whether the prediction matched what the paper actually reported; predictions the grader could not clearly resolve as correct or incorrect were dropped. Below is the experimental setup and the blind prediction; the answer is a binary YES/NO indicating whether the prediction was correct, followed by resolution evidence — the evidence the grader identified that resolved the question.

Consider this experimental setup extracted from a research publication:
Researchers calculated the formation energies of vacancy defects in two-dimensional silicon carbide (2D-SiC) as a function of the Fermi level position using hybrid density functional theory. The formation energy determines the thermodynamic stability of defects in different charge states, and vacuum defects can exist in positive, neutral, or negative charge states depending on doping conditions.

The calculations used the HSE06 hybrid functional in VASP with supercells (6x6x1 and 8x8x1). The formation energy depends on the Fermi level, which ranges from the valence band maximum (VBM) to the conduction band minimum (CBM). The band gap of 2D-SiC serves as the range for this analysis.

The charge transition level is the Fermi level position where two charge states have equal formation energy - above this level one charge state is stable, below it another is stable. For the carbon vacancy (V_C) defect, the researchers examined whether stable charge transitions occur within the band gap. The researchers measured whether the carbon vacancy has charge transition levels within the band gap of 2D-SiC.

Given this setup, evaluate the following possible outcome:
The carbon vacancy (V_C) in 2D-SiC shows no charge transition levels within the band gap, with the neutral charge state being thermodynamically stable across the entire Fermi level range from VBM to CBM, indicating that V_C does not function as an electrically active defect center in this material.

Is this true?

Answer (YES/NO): NO